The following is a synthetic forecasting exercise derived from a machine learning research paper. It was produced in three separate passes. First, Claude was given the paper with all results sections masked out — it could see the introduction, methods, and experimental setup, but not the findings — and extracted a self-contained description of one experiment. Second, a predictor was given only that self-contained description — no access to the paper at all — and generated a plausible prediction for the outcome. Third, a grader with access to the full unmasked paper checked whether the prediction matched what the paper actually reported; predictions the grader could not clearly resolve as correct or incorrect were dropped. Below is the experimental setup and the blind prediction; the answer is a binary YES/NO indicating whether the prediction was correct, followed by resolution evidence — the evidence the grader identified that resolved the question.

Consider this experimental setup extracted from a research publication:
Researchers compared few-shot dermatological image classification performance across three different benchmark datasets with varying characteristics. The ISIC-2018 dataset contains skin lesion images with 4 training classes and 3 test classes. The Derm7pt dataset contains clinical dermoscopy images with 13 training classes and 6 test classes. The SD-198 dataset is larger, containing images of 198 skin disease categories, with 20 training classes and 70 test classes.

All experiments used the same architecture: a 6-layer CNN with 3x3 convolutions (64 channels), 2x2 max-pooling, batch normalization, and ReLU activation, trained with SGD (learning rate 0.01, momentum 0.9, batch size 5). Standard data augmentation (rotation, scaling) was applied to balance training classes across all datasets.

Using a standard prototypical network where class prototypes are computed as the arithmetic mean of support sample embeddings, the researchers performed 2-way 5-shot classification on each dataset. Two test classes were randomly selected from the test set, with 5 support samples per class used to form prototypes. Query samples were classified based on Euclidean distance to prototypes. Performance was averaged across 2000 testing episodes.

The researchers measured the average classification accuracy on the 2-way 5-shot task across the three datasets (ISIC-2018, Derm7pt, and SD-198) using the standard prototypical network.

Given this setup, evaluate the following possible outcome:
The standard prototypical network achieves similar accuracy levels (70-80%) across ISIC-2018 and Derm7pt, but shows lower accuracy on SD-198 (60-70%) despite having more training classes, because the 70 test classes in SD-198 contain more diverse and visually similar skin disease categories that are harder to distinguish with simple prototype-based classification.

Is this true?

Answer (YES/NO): NO